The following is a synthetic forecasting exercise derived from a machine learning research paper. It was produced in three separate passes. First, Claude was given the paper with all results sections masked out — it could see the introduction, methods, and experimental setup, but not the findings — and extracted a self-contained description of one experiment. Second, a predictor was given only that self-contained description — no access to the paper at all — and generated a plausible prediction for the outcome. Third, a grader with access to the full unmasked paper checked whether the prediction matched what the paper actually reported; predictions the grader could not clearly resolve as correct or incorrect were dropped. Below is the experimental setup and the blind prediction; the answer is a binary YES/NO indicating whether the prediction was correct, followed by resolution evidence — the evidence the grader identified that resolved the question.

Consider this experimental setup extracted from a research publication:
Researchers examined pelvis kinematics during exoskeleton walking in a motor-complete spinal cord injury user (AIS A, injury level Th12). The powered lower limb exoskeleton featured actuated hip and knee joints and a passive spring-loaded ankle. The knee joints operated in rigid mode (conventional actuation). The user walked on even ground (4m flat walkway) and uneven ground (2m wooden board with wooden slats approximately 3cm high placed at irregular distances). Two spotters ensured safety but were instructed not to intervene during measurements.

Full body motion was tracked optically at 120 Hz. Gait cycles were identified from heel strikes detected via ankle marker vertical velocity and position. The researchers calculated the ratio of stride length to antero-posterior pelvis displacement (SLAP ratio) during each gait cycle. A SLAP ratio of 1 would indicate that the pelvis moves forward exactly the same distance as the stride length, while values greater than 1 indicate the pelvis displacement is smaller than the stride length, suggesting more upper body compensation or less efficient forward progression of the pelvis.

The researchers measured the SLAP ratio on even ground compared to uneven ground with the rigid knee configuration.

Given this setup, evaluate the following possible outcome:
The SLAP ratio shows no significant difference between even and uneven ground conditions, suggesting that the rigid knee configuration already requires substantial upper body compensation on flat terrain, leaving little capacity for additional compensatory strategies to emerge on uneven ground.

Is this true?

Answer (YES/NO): NO